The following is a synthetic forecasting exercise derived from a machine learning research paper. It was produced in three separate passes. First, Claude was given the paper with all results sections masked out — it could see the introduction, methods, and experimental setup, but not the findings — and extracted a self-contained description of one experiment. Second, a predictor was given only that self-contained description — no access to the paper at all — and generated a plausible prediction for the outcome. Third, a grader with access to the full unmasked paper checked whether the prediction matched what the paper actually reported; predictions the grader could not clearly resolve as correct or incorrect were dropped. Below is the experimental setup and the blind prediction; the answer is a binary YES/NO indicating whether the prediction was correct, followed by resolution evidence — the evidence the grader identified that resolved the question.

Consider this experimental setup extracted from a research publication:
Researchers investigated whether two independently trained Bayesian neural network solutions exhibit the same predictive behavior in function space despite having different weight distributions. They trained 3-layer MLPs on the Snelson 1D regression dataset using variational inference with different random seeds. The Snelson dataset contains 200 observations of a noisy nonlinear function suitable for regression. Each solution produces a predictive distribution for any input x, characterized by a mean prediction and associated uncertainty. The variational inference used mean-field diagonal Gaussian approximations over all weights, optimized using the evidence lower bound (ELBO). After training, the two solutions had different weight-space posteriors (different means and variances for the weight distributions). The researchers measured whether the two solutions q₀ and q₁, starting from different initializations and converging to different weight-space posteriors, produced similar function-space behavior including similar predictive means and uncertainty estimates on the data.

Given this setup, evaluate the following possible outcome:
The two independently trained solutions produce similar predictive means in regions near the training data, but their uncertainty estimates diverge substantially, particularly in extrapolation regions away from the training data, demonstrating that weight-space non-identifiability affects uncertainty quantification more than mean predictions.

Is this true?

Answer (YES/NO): NO